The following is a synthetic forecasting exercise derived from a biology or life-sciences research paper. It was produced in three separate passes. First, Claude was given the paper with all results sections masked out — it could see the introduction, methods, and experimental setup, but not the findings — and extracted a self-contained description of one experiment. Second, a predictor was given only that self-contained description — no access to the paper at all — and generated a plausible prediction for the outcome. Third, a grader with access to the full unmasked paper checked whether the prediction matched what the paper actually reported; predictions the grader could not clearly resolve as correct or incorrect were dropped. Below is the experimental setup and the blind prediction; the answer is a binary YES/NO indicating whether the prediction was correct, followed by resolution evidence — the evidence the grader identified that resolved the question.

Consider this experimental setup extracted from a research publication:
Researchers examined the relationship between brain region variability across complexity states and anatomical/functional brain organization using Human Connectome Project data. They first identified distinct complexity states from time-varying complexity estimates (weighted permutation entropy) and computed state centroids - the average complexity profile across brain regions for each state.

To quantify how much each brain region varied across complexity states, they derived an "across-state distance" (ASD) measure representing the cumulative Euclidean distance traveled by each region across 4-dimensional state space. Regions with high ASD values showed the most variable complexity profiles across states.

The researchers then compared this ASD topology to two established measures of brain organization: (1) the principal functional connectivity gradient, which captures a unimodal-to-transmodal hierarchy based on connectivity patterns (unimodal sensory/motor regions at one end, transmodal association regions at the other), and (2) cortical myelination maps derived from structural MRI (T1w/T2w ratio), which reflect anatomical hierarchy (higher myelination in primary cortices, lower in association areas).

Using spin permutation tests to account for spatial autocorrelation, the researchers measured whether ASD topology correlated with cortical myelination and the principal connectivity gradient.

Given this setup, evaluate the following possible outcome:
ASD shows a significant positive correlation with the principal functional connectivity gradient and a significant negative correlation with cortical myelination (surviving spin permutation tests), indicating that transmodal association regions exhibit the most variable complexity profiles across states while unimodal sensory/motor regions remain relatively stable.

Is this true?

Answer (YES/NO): NO